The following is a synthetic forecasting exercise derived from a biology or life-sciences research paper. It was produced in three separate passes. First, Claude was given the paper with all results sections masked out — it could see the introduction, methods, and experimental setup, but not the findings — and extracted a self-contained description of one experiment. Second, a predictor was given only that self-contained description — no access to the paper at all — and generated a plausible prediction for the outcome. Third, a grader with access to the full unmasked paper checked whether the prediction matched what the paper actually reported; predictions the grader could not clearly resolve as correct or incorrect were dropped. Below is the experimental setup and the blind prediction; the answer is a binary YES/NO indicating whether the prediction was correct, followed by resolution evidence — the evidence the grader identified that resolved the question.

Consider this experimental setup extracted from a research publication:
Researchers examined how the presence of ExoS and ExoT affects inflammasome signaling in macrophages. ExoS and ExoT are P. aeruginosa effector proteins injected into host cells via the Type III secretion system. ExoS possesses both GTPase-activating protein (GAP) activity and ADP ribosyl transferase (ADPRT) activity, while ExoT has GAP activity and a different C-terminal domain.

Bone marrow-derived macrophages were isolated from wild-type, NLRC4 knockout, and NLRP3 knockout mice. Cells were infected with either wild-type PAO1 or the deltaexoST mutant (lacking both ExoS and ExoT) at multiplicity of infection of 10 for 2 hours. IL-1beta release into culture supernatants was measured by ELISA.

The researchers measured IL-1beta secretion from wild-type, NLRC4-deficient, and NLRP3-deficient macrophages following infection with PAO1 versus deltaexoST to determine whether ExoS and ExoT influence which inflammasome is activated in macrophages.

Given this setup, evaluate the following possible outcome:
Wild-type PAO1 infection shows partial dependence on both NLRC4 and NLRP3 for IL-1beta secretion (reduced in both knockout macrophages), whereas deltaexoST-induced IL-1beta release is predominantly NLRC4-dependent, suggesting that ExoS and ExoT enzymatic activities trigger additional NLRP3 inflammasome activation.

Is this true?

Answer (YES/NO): NO